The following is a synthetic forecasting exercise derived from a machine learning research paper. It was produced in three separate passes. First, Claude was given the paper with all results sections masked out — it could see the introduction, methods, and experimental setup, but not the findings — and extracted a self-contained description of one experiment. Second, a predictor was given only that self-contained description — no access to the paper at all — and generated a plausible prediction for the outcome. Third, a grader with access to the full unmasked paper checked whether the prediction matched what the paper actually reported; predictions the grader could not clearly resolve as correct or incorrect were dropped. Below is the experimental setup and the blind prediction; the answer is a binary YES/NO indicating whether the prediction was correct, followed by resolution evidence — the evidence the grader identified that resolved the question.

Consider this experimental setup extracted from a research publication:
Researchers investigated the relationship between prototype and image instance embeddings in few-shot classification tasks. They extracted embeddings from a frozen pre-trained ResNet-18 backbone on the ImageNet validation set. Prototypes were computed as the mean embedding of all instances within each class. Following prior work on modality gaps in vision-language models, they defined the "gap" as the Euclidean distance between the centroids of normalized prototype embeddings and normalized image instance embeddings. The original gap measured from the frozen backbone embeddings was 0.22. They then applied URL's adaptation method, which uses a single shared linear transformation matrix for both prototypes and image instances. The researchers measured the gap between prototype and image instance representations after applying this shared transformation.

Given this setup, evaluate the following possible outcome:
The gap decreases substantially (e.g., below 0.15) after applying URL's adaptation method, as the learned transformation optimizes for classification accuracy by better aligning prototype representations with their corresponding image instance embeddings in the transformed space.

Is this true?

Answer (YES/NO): YES